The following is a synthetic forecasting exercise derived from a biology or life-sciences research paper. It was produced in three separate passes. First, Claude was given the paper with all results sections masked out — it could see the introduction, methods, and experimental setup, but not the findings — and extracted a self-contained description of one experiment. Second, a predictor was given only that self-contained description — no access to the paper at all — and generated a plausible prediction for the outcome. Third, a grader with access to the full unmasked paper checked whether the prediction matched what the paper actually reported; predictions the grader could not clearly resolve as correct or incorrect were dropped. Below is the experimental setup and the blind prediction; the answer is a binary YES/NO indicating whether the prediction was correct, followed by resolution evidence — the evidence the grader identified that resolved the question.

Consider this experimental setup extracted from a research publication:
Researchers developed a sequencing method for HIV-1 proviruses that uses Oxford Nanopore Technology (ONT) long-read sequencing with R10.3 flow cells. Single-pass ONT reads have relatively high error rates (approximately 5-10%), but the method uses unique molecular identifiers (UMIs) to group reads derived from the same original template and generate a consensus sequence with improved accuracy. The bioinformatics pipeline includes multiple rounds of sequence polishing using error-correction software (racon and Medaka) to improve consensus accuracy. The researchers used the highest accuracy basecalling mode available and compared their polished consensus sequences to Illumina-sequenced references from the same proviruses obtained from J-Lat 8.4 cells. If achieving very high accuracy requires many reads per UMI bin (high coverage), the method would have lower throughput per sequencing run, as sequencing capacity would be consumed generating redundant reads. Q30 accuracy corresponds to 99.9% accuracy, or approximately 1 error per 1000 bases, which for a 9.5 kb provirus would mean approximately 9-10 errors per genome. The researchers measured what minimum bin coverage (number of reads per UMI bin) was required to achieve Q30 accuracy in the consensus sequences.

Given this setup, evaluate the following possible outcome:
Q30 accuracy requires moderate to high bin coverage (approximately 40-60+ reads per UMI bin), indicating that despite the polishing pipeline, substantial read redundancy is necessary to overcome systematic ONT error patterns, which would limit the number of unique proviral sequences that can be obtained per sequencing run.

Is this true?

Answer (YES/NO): NO